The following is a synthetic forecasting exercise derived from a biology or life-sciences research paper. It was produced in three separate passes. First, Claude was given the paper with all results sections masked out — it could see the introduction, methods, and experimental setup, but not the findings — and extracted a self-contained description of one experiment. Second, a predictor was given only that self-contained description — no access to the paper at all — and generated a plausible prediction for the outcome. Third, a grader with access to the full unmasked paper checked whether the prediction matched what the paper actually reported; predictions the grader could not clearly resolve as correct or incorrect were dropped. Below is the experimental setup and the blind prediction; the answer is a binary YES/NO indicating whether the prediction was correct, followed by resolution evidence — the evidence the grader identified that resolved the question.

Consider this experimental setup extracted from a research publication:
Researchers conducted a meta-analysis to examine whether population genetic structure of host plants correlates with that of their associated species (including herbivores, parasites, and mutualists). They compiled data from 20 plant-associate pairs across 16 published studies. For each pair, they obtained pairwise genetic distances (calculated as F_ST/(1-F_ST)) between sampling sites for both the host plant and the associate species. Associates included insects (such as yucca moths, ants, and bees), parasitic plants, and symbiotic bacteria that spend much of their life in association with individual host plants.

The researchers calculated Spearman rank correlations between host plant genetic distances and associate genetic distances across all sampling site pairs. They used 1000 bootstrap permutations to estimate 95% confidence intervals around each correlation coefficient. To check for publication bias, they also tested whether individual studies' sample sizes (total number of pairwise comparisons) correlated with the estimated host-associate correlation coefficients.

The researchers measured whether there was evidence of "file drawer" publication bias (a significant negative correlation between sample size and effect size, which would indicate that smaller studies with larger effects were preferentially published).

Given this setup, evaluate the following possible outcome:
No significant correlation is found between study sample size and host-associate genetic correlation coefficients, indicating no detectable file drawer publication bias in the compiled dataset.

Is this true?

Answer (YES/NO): NO